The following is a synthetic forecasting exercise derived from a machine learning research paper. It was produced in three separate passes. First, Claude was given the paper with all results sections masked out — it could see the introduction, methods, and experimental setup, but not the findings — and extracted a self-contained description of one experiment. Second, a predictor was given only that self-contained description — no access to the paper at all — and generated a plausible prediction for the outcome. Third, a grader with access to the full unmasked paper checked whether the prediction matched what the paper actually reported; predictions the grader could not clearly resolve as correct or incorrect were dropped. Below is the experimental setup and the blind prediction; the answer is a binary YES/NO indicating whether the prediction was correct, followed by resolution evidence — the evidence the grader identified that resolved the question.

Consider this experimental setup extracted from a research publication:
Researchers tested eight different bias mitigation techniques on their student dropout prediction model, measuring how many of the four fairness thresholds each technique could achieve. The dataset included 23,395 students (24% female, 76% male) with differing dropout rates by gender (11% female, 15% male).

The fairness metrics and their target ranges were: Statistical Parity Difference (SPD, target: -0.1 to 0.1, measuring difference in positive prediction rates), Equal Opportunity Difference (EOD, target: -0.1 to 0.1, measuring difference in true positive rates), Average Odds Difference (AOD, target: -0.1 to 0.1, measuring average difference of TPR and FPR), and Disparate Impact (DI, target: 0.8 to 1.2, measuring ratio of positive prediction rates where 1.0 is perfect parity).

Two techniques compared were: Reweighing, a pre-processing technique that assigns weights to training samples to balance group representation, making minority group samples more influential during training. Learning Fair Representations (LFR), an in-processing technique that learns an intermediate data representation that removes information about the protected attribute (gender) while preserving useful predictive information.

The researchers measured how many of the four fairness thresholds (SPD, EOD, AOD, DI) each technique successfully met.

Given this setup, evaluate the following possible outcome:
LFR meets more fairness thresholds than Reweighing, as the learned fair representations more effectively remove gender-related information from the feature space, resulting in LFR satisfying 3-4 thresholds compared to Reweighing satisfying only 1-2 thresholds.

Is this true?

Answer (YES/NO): NO